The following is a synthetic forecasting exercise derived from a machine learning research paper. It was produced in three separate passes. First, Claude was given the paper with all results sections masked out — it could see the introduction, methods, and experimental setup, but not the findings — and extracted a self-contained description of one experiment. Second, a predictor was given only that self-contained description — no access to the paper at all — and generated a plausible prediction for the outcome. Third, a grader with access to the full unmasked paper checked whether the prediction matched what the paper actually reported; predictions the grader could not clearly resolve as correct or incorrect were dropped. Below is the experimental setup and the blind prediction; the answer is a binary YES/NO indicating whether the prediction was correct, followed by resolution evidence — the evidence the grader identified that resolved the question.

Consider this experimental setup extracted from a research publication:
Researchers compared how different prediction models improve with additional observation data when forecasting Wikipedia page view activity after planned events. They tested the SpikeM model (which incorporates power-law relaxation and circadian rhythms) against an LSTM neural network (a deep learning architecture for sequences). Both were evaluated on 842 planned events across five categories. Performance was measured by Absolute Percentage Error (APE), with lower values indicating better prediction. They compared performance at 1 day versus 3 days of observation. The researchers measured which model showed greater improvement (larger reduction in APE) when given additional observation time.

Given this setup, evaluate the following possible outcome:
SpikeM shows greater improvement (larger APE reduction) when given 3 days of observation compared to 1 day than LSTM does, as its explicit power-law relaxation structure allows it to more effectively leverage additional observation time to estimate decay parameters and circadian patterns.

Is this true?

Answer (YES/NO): NO